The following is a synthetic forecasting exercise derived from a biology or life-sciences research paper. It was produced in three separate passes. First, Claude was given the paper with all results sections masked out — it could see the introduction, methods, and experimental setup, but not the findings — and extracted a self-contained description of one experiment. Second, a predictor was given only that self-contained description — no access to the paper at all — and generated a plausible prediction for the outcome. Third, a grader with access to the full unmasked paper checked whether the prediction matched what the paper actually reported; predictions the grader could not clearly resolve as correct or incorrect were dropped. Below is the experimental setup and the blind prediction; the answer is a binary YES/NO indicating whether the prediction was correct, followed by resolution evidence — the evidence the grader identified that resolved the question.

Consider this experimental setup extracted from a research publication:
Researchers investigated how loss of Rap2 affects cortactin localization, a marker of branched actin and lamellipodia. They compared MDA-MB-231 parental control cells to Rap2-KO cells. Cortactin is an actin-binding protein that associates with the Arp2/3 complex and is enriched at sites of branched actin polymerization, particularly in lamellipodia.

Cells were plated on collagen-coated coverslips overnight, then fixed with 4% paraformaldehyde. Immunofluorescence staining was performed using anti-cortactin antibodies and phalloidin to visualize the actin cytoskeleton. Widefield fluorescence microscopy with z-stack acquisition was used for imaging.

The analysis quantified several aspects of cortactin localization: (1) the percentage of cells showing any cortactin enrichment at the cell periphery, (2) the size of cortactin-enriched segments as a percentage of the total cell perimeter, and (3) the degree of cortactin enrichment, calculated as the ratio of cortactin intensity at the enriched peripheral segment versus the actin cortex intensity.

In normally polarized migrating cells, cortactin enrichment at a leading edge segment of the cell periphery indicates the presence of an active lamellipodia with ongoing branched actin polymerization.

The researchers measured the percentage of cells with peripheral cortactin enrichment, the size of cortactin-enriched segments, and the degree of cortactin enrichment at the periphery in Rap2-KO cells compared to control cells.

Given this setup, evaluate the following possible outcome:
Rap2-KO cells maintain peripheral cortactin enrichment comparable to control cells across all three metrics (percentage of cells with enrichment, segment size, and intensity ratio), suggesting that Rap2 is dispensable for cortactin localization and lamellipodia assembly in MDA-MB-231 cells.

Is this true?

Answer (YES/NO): NO